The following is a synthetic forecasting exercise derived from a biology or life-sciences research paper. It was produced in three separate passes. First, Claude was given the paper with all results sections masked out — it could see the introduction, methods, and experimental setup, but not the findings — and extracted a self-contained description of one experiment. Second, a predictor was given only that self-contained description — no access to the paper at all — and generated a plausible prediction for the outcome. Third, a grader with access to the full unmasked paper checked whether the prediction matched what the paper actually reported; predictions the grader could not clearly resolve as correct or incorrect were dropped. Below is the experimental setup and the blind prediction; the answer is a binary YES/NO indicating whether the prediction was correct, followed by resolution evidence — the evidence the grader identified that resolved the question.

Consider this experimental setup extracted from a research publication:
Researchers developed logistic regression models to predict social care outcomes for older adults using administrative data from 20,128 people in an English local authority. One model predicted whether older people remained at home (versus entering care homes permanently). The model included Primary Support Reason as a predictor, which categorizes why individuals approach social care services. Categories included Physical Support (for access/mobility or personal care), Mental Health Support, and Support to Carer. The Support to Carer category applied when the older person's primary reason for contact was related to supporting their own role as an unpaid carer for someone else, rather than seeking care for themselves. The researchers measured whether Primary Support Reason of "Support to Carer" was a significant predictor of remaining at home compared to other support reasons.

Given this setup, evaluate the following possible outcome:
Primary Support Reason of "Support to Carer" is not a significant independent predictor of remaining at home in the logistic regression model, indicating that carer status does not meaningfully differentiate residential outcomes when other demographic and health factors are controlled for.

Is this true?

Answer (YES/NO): NO